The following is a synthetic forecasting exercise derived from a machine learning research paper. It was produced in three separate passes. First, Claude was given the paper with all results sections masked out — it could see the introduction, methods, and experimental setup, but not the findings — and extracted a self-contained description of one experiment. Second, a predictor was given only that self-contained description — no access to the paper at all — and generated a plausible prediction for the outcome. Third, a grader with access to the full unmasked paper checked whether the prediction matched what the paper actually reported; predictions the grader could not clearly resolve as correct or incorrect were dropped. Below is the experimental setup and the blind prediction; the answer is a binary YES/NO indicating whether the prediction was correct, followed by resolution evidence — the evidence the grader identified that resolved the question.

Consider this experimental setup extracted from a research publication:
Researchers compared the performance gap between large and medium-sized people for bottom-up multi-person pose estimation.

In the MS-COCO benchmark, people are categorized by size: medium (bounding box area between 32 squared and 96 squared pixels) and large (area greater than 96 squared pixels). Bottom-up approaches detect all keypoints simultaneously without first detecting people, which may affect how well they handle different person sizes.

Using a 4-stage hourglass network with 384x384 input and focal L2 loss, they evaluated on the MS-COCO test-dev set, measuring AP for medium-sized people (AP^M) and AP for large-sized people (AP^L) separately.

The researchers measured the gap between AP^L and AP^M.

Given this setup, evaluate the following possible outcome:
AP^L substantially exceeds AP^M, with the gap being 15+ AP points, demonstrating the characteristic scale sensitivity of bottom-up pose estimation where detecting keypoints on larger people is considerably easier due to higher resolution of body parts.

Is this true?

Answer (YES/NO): NO